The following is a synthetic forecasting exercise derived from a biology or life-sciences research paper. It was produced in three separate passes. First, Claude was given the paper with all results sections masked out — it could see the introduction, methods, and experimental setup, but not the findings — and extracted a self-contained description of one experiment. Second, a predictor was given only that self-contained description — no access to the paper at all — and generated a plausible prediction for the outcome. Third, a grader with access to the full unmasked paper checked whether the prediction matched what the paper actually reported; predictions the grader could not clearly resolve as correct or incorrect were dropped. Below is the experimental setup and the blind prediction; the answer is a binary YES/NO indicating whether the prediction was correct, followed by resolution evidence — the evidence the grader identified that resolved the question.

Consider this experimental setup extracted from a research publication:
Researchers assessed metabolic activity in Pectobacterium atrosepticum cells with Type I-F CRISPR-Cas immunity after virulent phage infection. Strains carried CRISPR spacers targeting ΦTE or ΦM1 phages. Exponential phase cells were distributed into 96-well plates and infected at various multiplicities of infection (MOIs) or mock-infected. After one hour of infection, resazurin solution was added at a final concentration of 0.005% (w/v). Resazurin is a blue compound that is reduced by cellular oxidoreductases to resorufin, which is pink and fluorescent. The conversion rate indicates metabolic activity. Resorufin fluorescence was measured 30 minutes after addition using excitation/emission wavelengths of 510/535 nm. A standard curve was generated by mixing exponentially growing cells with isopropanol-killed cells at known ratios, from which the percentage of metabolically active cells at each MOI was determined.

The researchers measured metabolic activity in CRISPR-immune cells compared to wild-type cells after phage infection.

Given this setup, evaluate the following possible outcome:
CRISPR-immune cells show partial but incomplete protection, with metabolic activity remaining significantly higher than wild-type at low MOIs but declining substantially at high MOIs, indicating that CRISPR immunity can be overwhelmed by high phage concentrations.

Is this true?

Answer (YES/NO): NO